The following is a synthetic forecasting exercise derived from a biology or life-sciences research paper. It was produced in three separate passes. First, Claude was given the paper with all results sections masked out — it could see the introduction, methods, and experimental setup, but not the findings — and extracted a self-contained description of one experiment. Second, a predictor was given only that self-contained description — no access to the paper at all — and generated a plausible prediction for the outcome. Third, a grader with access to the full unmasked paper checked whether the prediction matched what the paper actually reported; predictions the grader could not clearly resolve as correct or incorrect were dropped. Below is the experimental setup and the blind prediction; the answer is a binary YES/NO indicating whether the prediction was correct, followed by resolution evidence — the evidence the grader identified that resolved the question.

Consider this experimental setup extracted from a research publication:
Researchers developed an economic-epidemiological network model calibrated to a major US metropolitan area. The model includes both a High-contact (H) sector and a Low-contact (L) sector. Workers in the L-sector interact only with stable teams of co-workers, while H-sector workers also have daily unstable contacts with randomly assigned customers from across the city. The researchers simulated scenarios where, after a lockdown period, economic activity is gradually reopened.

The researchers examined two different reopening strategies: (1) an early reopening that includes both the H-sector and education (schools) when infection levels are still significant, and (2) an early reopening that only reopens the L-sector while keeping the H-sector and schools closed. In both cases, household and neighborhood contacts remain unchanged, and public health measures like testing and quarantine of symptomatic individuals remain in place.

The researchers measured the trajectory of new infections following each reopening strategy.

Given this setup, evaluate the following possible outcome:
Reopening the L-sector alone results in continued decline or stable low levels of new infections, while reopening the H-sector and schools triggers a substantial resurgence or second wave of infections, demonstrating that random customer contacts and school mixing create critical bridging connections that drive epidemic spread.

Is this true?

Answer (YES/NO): YES